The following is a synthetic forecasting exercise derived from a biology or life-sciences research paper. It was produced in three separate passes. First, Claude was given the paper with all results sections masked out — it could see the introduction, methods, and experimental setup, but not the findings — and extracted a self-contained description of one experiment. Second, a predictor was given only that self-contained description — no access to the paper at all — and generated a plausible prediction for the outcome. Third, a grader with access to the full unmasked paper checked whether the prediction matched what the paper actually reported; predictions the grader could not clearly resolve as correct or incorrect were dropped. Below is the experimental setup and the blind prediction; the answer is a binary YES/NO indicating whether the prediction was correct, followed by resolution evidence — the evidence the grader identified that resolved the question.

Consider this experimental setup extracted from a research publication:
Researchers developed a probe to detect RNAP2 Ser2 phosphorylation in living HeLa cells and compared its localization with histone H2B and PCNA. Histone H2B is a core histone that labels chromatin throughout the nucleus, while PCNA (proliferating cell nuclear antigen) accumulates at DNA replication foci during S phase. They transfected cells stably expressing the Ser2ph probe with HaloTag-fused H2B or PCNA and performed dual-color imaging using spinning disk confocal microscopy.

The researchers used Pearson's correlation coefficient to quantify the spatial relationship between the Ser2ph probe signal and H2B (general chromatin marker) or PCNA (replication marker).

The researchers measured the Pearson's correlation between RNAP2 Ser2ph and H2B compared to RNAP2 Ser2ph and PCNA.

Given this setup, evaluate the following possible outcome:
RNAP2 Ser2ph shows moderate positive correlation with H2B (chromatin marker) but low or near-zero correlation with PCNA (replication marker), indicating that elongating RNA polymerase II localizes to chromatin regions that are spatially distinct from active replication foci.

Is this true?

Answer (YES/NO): NO